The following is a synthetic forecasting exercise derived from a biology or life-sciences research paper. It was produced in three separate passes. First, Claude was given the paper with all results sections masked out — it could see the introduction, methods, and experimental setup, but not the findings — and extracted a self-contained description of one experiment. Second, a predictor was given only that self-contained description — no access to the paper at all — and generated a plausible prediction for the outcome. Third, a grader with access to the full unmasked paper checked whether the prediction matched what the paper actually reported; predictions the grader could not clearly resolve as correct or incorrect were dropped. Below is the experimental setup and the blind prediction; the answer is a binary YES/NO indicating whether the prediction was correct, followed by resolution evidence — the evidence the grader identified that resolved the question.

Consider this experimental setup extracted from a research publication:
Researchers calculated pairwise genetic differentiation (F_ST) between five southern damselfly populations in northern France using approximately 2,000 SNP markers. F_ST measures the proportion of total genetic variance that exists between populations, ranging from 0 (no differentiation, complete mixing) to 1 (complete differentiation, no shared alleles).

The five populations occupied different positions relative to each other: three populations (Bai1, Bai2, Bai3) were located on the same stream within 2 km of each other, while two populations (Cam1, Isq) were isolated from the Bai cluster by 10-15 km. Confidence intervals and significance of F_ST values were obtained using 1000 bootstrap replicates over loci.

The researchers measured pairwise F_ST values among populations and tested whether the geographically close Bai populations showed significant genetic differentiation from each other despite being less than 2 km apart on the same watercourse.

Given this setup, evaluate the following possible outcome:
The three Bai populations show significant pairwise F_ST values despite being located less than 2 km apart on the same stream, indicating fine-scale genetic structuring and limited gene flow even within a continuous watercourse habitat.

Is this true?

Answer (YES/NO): YES